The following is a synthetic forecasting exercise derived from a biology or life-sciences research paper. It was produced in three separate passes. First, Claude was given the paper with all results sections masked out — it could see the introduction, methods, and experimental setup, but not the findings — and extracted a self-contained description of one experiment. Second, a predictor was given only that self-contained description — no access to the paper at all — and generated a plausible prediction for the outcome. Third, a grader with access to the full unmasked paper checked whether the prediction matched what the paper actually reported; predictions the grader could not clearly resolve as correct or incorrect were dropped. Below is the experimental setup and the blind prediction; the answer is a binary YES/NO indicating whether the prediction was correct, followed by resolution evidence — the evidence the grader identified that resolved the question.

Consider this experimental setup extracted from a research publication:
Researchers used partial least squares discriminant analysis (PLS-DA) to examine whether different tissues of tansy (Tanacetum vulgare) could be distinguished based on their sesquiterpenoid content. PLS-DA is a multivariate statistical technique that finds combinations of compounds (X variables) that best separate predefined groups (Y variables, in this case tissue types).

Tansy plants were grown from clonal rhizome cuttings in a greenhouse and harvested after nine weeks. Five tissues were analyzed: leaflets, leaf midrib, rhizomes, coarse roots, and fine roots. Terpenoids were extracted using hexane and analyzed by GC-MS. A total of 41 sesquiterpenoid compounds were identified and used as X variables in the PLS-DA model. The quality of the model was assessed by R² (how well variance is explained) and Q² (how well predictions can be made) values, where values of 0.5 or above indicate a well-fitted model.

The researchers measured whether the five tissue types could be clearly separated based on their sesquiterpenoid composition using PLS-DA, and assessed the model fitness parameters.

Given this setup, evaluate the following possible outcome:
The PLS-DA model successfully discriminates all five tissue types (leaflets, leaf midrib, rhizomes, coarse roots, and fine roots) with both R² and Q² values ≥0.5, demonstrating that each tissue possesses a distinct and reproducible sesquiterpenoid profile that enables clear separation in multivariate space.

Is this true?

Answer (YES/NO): YES